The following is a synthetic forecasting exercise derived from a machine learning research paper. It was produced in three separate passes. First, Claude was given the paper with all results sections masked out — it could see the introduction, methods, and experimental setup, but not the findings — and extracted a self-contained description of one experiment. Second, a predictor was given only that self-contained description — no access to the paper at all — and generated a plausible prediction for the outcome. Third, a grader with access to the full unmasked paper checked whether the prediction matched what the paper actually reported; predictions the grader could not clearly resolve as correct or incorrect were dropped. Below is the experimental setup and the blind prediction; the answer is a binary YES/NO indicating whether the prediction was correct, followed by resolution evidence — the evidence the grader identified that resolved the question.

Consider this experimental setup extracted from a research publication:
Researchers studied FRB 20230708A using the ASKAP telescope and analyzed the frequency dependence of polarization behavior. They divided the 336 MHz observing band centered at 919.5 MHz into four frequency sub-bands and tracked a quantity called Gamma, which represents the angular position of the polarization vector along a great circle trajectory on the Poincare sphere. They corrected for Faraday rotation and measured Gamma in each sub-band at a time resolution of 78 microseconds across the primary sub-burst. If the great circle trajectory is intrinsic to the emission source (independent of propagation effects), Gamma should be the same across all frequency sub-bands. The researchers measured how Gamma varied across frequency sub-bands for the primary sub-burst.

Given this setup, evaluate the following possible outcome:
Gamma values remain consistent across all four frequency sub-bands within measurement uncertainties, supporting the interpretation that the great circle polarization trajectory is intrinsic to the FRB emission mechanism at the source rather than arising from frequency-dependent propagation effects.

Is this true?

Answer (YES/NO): NO